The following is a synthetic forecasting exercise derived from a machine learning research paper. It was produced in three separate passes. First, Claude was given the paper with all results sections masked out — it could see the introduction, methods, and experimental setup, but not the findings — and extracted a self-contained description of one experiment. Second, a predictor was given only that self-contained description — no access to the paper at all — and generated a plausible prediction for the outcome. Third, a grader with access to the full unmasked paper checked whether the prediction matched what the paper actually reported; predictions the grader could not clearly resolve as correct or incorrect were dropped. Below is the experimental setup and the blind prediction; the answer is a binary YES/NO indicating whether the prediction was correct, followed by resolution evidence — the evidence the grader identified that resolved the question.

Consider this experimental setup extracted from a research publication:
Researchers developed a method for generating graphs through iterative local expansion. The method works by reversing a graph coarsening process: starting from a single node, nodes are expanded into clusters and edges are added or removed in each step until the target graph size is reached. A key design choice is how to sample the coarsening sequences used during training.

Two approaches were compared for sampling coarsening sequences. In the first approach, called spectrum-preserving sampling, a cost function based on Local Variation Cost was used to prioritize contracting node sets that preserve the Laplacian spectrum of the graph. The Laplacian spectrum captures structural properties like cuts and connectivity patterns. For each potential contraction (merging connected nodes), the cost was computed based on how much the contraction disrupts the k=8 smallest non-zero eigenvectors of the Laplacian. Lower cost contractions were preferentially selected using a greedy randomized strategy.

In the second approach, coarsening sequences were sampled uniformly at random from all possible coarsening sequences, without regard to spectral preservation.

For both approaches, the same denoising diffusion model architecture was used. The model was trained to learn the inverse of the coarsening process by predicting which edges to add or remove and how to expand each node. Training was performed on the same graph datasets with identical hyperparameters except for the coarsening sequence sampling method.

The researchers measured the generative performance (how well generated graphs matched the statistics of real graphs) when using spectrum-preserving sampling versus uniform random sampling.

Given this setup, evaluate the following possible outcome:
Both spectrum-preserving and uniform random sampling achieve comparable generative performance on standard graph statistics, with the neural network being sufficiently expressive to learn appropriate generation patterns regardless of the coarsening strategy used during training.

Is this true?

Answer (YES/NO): NO